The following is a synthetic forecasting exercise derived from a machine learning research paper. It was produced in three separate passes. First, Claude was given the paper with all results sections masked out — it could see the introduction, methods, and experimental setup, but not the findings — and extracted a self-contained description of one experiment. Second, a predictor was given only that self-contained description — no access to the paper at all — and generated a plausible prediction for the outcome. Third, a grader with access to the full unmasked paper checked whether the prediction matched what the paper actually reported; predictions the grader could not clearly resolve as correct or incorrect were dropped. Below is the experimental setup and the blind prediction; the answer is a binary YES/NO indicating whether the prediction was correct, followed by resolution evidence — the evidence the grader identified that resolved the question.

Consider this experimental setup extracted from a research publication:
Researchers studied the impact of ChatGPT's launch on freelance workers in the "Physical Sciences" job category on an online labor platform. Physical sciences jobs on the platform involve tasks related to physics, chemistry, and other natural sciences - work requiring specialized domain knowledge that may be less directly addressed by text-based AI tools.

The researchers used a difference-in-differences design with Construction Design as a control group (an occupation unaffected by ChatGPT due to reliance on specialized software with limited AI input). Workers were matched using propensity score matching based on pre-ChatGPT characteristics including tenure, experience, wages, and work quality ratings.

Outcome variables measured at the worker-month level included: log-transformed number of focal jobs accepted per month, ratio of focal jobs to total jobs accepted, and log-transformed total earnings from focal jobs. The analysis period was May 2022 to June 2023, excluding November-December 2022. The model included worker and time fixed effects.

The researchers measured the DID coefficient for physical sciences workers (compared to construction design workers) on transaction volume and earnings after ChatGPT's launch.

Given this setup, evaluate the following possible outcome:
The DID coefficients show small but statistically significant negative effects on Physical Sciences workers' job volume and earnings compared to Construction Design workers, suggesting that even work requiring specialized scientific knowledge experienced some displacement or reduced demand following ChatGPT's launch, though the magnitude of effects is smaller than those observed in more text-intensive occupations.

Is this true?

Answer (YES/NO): NO